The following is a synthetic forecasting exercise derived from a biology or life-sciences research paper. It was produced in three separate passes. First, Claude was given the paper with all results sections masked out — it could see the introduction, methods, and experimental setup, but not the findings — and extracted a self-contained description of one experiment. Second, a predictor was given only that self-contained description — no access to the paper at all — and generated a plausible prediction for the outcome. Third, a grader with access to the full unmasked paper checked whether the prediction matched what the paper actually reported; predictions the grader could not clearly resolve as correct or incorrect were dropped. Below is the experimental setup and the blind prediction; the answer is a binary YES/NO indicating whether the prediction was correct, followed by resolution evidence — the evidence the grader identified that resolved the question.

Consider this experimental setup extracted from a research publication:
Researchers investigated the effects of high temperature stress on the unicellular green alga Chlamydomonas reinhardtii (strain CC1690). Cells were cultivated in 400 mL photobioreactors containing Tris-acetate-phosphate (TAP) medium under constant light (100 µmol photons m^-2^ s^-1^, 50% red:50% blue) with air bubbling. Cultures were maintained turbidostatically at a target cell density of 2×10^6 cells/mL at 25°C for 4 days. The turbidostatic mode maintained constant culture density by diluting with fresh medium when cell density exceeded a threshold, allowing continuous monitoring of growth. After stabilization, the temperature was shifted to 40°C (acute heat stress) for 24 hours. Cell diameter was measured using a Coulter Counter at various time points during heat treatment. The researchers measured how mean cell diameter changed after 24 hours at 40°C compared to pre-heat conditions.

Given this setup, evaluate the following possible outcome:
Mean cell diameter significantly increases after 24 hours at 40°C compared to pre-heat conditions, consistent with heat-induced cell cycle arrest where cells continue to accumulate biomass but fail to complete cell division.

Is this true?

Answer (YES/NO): YES